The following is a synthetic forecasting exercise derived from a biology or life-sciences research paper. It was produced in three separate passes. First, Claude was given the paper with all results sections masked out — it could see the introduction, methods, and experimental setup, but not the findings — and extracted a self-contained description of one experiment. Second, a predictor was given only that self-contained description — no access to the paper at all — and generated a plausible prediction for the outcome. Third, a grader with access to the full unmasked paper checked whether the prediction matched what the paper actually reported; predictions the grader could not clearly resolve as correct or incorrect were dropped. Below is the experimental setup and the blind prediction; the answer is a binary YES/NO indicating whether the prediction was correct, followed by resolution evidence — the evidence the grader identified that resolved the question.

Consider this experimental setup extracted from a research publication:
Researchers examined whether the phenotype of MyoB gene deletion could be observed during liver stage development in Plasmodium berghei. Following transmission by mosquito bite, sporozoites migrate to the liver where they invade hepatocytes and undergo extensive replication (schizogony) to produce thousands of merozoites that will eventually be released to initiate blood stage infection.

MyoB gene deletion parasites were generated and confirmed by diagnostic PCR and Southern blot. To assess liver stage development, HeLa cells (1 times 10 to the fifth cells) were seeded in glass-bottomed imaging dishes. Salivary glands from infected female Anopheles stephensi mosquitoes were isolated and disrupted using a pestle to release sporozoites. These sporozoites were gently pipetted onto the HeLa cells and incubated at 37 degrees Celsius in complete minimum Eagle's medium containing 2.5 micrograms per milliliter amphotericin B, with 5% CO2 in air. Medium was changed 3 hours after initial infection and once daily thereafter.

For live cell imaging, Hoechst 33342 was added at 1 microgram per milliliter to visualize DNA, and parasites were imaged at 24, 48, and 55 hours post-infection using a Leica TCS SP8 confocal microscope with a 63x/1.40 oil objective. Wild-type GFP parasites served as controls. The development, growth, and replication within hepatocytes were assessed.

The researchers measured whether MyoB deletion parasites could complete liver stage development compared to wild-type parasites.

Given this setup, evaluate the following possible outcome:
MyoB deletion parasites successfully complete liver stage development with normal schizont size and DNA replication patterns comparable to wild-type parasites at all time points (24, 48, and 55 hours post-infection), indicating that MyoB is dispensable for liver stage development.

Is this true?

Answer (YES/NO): YES